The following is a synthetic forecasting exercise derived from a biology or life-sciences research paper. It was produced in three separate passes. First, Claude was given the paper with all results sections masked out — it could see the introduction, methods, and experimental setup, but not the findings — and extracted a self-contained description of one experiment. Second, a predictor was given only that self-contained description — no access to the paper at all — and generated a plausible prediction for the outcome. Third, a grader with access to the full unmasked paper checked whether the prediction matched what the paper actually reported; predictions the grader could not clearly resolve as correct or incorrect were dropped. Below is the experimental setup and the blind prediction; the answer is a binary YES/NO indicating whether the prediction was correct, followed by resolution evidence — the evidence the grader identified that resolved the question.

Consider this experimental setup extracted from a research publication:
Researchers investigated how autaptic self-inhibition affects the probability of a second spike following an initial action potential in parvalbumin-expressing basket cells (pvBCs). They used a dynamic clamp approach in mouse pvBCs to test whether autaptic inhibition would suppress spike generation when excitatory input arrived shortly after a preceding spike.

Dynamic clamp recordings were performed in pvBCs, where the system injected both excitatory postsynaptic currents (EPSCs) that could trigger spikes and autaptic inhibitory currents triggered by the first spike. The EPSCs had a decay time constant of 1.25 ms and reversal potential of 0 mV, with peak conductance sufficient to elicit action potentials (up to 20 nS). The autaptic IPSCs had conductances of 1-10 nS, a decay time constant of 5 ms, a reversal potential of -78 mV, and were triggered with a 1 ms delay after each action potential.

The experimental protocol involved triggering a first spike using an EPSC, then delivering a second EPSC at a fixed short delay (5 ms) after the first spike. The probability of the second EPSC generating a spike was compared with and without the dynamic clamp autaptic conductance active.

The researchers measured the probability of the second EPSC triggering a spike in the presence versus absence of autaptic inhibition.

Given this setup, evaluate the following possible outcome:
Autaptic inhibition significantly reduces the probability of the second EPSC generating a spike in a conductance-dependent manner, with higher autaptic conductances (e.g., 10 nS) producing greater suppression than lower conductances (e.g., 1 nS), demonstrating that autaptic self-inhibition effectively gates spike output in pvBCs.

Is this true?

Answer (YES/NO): NO